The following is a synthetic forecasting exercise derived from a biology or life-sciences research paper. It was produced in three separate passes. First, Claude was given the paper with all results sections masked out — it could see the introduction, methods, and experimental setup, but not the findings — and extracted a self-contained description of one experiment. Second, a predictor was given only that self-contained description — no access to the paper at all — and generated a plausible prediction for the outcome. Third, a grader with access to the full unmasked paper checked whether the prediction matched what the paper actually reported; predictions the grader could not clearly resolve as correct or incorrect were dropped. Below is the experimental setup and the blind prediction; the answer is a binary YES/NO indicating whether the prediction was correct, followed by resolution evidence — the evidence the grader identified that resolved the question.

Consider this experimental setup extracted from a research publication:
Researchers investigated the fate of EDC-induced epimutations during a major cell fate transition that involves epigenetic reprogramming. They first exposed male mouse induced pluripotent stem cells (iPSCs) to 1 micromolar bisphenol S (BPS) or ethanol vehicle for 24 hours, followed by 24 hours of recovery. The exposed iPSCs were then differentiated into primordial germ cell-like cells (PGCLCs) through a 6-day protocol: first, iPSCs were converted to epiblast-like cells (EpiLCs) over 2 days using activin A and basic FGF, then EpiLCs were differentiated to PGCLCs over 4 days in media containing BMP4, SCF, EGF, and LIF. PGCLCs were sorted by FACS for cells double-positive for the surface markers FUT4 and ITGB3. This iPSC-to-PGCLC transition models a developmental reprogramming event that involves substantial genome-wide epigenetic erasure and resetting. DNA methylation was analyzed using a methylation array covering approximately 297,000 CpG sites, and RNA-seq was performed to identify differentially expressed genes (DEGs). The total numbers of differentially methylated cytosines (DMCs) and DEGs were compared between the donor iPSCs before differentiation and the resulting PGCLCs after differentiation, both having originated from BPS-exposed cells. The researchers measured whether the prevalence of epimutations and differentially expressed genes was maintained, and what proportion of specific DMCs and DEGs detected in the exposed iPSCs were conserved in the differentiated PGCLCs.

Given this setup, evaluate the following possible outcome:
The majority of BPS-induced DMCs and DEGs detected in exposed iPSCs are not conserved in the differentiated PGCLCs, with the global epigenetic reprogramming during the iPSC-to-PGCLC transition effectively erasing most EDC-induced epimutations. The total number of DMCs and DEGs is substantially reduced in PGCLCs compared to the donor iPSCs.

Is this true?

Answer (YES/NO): NO